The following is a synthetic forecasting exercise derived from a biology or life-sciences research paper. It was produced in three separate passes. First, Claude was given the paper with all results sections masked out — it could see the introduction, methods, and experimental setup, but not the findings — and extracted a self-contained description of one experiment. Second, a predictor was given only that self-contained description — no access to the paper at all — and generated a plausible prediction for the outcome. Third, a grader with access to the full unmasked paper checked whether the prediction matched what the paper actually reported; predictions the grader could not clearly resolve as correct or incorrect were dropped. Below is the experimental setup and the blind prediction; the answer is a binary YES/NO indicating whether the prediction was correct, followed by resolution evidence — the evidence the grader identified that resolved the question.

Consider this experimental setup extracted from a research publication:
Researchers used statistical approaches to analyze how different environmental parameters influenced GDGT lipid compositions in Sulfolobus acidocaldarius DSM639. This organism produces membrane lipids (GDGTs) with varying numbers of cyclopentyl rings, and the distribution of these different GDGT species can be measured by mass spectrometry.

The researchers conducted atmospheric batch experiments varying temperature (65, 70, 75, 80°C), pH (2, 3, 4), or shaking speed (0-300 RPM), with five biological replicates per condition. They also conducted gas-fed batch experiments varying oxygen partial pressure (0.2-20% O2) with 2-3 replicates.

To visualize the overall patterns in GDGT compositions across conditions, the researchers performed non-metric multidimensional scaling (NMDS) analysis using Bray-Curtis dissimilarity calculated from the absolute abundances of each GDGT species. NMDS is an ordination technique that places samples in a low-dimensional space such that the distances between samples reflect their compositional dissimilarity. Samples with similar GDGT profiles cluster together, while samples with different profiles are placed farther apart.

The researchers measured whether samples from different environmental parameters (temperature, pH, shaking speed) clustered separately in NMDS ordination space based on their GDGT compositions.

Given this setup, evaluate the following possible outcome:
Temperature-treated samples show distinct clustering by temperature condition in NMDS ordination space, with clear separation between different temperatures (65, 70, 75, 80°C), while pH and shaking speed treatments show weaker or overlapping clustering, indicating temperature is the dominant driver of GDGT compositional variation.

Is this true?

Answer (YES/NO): NO